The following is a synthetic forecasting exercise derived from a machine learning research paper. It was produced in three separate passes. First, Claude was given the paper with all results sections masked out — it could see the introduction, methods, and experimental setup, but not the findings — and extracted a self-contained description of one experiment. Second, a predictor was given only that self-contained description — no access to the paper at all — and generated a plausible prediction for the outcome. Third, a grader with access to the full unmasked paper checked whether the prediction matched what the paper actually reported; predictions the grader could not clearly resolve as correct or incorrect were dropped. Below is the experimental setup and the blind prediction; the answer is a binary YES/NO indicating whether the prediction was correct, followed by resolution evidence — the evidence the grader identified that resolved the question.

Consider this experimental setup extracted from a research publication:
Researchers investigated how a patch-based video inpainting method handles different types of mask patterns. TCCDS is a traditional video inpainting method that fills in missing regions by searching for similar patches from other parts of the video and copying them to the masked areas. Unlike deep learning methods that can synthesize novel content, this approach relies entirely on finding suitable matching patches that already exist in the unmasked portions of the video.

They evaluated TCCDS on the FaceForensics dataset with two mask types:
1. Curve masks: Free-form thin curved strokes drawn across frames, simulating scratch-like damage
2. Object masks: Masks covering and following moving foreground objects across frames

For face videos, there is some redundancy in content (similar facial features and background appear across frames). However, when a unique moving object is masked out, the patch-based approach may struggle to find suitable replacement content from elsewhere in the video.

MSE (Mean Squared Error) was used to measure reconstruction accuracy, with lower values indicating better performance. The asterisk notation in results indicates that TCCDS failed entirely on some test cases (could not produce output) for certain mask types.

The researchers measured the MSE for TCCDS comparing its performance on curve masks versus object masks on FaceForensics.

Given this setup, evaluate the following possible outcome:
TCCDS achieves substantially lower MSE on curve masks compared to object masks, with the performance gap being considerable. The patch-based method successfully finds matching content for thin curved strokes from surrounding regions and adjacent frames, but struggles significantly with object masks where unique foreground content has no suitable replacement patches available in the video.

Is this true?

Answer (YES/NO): YES